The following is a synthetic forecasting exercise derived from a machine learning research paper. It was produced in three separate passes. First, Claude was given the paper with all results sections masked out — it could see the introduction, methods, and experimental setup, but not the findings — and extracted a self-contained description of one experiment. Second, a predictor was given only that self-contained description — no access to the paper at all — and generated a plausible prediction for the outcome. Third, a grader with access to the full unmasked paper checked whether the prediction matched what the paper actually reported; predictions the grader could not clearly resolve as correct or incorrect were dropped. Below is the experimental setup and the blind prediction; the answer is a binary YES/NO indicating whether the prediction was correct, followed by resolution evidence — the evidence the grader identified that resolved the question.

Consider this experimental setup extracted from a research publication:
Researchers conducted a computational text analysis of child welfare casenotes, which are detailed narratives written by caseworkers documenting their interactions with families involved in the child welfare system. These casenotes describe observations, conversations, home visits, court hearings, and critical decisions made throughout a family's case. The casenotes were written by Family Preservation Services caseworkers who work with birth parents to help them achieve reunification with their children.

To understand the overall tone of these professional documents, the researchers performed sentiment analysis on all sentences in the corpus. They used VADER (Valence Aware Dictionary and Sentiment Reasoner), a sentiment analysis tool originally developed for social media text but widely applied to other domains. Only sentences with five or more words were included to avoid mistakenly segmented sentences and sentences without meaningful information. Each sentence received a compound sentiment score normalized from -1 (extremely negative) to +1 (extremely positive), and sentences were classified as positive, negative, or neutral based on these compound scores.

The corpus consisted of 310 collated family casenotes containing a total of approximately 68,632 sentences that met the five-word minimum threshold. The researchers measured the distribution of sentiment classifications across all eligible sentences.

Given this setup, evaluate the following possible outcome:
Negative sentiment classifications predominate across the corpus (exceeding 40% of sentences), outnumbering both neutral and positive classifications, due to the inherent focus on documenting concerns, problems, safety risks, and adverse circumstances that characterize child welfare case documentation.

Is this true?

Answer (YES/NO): NO